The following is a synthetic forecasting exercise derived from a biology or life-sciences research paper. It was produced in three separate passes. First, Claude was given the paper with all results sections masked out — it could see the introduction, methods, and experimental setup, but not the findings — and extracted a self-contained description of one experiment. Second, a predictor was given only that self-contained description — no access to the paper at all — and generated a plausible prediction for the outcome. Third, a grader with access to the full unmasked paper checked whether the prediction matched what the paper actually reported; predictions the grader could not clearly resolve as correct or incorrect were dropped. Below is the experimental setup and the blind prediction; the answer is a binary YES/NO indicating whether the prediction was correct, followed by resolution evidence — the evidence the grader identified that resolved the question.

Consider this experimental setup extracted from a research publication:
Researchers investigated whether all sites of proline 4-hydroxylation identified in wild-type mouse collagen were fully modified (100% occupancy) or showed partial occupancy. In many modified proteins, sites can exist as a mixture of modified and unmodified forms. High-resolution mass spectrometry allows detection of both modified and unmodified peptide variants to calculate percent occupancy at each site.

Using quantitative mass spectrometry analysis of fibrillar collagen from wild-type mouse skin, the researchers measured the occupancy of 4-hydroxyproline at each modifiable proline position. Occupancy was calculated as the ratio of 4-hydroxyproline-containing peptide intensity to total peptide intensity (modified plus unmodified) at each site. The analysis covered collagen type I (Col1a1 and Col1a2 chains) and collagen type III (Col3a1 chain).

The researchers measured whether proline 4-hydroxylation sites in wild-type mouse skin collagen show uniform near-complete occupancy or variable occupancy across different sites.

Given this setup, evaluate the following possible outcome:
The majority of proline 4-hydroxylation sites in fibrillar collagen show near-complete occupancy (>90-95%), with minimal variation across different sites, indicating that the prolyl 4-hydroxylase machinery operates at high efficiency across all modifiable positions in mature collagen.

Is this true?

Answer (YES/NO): NO